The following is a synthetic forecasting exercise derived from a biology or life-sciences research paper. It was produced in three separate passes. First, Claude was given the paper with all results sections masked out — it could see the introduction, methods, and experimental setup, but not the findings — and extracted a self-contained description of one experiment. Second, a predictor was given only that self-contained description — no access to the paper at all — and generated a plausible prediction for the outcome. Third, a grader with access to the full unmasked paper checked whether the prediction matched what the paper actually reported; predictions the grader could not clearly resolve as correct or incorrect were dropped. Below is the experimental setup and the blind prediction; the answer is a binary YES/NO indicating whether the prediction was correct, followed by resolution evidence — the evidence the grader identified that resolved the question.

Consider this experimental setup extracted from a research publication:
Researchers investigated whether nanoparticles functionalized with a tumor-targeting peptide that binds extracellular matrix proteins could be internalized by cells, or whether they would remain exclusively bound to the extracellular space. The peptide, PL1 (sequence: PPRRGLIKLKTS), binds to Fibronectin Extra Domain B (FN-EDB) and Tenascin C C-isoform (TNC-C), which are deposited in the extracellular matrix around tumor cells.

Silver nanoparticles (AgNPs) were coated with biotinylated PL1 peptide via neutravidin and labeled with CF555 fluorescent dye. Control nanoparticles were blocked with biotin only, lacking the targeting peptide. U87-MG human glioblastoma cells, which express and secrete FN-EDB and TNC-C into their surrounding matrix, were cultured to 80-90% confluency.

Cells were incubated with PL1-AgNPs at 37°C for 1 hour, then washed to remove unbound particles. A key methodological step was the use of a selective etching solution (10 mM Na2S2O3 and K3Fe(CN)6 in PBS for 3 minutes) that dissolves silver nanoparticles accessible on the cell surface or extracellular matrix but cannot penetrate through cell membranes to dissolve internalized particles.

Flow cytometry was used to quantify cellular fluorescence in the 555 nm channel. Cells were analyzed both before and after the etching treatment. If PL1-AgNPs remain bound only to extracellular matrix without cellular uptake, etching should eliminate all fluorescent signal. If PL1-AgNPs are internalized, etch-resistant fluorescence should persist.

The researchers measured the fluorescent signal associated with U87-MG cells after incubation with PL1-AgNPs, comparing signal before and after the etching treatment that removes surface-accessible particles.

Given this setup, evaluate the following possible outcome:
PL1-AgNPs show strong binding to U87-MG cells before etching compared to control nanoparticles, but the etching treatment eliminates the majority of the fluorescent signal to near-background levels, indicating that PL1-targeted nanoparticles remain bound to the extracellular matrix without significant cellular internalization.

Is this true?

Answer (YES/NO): NO